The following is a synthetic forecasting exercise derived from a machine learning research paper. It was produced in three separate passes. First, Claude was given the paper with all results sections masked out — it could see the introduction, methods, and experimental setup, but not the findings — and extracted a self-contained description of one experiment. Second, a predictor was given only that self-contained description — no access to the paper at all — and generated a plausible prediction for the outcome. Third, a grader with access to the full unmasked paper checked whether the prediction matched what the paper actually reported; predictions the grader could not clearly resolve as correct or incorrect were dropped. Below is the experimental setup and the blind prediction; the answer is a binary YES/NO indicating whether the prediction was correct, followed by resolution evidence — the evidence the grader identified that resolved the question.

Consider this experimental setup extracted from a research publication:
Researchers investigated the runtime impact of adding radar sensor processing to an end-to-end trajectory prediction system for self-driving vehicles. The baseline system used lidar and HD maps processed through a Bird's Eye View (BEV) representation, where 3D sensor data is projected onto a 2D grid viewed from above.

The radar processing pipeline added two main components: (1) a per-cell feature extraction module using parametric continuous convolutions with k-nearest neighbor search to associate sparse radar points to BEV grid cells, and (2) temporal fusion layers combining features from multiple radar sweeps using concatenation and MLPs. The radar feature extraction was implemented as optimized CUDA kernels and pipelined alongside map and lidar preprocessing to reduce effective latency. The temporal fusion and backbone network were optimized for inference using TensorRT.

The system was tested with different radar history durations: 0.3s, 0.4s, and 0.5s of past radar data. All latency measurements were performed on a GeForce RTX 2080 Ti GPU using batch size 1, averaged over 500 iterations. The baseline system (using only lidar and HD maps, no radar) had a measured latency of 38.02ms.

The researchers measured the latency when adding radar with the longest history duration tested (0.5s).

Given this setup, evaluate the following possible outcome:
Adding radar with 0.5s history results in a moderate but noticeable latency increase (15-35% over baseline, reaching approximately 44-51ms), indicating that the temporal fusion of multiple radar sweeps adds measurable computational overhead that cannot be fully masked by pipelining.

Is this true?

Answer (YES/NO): NO